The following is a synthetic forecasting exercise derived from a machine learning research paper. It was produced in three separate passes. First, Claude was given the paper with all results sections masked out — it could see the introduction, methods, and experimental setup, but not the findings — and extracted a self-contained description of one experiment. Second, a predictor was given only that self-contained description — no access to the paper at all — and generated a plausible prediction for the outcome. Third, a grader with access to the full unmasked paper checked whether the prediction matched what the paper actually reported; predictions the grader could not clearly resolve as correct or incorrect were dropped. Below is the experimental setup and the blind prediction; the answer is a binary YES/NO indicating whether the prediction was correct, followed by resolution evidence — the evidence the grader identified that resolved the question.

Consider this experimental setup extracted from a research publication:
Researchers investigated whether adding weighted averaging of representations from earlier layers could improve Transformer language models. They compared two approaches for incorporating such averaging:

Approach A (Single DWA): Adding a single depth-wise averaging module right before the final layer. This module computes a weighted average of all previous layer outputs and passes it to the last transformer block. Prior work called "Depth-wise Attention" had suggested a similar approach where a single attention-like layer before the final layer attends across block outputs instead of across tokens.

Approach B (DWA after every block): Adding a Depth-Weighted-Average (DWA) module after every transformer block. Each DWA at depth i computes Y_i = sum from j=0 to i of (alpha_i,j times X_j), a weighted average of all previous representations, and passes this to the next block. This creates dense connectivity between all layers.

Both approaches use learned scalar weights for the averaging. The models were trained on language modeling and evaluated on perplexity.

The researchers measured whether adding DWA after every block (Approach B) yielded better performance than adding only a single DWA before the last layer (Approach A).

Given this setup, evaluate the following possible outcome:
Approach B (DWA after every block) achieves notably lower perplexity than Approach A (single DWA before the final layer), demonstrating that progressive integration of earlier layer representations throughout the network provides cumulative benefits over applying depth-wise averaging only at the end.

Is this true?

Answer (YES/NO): YES